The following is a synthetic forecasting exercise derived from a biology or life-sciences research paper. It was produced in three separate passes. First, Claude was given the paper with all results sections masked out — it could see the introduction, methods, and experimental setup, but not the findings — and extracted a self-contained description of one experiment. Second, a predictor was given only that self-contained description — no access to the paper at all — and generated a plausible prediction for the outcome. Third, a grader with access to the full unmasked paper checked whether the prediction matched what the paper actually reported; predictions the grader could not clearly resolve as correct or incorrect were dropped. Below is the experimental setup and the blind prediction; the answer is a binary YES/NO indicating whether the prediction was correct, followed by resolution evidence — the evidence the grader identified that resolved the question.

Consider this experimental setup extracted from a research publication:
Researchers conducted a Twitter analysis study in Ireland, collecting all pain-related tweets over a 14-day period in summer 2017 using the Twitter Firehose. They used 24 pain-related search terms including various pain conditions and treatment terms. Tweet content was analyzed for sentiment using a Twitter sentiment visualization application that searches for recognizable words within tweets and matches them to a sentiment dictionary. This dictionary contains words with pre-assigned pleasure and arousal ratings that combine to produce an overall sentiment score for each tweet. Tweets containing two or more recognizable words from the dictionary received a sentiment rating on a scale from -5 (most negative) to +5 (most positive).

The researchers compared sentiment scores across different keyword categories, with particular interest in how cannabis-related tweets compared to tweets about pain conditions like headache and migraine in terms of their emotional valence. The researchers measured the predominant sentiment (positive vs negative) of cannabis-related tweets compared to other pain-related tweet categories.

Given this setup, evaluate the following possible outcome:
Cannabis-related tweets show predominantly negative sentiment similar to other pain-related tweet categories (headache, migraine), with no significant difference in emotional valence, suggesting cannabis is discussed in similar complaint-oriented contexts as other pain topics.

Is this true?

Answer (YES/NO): NO